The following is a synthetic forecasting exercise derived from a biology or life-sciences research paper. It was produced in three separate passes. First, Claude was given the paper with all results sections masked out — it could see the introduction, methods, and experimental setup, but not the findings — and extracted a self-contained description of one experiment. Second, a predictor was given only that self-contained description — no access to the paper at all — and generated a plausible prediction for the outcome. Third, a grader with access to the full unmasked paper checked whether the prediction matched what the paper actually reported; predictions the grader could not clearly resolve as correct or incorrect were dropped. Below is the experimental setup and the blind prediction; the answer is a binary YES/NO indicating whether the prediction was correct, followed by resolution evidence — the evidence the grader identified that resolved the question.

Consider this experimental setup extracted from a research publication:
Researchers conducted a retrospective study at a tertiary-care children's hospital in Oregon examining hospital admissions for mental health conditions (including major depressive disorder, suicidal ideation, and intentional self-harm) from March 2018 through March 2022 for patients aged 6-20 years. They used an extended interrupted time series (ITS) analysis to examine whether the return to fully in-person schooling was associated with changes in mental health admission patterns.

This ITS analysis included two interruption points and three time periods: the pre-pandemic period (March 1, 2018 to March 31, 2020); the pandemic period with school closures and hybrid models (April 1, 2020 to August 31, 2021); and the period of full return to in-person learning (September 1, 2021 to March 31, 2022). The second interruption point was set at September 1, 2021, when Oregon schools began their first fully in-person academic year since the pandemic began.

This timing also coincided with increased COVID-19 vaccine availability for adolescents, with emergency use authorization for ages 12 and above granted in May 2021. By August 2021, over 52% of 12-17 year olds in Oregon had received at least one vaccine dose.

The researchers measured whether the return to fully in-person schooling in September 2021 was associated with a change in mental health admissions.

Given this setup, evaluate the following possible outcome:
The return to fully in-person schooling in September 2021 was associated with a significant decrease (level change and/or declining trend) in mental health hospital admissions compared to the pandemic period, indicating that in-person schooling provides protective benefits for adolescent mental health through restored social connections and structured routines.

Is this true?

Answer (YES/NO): NO